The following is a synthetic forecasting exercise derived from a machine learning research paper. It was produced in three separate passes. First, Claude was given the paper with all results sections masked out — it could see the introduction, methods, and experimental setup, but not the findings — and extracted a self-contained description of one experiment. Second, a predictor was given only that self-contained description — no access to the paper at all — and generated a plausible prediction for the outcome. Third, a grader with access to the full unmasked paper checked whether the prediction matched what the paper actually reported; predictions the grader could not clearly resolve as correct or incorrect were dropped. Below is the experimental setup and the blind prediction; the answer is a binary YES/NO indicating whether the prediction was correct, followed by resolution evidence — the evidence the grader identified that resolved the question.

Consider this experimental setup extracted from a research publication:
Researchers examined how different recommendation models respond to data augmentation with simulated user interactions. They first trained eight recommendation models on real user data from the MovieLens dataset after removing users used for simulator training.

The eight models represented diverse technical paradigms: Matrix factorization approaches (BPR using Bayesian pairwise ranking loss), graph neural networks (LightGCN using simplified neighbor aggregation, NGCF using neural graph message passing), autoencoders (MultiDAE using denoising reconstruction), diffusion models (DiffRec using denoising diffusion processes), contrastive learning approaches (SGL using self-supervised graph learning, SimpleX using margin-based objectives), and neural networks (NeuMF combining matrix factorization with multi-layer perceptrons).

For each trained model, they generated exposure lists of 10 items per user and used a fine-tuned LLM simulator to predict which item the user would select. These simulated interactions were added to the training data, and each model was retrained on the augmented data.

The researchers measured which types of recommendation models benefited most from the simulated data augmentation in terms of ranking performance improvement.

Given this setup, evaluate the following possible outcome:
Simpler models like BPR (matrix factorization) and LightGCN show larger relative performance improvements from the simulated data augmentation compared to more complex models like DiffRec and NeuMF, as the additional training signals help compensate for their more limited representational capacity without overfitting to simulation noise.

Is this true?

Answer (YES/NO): NO